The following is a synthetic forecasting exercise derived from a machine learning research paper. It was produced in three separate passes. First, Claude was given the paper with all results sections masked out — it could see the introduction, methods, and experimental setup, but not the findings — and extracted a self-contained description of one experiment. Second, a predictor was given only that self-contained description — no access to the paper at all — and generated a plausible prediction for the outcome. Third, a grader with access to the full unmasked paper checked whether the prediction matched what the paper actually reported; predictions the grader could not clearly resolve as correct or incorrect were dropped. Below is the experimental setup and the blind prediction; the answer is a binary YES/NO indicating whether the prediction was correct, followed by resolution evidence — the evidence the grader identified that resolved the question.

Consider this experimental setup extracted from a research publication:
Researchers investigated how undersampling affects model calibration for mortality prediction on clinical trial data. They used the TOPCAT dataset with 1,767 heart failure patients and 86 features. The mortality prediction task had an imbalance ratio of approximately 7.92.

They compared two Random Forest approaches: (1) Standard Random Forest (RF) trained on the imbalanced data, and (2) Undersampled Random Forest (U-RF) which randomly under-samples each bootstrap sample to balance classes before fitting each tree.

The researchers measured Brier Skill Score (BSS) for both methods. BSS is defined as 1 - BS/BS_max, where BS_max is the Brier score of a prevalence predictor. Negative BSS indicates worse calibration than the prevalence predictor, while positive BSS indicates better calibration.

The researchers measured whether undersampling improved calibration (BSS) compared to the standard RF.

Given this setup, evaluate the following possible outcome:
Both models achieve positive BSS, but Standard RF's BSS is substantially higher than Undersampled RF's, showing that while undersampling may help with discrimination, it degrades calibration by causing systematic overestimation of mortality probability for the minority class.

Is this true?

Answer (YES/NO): NO